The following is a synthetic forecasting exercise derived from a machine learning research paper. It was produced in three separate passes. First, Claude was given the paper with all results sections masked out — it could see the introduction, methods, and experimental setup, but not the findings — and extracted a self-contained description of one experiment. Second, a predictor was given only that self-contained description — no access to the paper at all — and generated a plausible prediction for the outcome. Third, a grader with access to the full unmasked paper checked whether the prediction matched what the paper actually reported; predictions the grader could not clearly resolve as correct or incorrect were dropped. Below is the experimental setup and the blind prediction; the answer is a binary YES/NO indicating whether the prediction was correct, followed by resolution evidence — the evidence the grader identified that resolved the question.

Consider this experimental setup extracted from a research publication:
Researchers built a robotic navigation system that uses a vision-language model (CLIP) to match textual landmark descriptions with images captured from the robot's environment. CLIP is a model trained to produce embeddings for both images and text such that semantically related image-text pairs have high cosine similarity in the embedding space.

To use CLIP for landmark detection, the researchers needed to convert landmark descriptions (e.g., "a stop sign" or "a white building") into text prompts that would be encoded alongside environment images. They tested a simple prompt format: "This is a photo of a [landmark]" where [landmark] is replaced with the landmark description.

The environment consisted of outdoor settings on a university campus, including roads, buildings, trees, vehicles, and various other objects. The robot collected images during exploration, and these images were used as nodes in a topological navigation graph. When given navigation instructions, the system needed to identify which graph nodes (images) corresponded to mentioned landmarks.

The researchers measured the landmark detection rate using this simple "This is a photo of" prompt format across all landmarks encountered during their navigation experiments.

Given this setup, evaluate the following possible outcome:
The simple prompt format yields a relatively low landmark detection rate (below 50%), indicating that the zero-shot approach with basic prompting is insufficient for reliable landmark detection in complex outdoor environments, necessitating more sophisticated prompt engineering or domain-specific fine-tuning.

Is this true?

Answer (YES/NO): NO